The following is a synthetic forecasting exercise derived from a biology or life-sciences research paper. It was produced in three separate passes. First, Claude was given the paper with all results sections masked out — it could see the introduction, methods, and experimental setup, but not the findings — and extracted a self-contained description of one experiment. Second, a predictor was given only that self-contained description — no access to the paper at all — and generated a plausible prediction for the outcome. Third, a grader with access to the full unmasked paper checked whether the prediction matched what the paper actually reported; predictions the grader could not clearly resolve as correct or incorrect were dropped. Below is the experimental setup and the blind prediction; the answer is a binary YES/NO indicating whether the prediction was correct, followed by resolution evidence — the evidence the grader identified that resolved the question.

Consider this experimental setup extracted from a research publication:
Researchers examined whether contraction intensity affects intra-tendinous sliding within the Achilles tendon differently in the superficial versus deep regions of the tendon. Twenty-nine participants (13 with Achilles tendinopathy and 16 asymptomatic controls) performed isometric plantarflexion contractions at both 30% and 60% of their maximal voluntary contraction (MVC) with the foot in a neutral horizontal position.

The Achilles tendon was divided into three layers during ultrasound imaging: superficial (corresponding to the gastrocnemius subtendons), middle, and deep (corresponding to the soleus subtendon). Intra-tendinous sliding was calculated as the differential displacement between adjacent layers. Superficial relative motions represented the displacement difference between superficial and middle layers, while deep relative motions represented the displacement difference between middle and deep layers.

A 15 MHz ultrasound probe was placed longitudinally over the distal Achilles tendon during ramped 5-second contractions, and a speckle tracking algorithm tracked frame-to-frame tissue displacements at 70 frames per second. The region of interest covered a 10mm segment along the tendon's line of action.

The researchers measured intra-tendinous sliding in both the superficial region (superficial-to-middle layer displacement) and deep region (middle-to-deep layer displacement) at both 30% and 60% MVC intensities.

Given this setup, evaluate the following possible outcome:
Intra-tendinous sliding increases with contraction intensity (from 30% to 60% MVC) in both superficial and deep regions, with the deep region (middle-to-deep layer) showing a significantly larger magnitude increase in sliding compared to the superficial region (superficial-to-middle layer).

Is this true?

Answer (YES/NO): NO